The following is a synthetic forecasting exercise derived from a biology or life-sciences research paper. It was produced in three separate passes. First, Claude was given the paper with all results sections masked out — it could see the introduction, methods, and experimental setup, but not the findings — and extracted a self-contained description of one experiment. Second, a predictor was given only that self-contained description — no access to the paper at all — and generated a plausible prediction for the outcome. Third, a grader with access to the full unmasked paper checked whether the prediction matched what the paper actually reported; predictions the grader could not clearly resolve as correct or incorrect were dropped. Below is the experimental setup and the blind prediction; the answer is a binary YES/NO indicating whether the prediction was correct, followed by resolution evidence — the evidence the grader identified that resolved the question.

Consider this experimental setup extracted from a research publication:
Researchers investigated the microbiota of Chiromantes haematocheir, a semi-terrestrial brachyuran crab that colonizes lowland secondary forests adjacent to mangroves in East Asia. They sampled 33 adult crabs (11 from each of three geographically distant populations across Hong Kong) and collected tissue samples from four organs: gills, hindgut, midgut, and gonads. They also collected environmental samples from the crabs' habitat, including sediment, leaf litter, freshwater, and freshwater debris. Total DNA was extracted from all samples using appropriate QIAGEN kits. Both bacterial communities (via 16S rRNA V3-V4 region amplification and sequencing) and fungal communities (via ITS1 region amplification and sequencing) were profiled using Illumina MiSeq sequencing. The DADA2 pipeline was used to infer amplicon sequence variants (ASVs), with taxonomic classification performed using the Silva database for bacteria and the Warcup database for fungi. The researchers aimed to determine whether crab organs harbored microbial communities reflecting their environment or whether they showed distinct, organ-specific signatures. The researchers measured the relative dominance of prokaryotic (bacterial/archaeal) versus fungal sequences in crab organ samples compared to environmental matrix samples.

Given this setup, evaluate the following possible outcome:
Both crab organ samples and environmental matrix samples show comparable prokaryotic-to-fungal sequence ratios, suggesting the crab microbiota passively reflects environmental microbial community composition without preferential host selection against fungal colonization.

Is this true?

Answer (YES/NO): NO